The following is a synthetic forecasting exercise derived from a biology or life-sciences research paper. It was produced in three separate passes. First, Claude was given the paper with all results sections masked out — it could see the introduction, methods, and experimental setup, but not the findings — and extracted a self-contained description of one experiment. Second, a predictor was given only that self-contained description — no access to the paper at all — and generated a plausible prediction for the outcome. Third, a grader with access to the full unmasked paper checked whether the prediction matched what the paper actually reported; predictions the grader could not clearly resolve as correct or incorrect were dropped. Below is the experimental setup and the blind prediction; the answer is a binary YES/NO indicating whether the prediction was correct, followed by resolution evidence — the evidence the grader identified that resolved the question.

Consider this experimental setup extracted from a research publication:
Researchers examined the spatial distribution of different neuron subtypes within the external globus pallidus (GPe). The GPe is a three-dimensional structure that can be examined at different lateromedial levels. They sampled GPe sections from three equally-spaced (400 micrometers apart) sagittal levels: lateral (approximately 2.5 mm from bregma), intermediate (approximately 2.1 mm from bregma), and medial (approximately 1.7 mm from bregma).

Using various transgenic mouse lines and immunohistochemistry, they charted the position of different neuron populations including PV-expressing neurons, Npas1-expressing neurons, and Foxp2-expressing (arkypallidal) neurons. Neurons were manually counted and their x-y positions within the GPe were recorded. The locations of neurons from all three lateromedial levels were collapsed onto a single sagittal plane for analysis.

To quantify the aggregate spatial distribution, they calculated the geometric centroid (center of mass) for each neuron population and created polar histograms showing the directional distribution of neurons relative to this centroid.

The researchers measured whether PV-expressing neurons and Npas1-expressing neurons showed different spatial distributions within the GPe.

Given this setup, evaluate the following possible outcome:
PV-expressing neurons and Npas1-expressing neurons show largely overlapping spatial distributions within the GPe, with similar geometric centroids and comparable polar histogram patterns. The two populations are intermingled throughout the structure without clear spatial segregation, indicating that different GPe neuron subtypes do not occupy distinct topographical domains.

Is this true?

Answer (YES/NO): NO